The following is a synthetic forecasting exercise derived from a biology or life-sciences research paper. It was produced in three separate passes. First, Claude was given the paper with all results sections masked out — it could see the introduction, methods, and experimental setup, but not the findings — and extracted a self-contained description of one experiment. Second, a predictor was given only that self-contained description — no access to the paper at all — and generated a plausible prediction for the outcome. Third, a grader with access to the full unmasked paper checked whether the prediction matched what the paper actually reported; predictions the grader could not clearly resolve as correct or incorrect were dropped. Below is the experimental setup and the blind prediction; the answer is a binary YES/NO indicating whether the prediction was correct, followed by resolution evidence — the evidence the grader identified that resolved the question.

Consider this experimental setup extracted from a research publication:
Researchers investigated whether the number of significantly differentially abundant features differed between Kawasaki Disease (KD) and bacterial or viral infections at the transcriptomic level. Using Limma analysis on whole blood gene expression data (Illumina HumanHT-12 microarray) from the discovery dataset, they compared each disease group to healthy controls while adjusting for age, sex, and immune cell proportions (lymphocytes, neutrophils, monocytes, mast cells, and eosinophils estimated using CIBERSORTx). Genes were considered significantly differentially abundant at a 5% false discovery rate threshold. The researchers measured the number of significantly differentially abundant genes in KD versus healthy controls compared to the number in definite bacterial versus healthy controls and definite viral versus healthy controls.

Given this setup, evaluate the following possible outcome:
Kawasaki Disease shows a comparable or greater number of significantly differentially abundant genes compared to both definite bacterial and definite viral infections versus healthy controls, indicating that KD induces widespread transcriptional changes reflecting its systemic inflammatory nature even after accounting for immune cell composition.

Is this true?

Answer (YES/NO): NO